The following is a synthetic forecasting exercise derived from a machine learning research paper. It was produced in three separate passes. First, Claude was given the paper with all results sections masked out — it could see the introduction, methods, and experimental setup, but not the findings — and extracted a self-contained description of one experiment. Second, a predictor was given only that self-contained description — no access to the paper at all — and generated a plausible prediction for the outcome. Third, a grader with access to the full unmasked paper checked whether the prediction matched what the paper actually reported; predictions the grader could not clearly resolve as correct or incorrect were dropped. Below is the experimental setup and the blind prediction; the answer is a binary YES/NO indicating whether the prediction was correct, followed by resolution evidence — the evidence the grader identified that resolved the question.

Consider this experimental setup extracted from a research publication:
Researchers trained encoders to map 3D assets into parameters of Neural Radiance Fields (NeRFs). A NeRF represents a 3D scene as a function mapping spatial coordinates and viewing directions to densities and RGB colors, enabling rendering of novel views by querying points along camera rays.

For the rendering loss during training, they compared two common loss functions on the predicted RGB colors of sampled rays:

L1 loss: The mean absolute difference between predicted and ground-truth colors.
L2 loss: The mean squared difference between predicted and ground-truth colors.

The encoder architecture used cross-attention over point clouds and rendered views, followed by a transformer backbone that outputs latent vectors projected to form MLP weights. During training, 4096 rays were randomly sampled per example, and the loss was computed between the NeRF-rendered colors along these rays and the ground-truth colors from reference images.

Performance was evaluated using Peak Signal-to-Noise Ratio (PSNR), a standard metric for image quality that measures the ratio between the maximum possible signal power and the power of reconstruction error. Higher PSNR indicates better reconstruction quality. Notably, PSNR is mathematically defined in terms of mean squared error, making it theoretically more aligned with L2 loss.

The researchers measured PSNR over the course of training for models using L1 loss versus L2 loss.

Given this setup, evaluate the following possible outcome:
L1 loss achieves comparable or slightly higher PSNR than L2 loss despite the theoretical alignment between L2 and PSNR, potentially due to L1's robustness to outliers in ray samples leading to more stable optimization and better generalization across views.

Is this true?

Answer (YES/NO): YES